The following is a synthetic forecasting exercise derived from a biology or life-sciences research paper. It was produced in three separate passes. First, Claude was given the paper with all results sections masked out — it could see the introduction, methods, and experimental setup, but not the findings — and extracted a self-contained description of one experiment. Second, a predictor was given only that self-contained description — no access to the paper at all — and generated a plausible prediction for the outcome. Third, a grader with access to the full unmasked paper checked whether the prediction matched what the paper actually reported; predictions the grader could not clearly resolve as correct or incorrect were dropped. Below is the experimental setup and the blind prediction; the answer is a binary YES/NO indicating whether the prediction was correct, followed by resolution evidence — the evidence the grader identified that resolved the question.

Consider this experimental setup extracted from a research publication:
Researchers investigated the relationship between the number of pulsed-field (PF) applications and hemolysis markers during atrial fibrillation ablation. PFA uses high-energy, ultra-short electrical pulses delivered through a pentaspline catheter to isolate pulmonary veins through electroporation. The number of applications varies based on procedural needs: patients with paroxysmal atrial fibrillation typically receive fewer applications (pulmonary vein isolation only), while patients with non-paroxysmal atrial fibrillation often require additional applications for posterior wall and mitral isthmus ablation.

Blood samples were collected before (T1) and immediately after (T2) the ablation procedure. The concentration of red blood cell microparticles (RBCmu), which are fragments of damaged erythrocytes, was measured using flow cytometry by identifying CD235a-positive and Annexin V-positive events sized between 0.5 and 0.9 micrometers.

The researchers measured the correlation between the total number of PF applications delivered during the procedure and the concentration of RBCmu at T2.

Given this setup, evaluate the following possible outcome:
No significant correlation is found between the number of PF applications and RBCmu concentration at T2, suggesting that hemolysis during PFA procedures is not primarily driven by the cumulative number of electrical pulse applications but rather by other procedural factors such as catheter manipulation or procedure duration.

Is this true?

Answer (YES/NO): NO